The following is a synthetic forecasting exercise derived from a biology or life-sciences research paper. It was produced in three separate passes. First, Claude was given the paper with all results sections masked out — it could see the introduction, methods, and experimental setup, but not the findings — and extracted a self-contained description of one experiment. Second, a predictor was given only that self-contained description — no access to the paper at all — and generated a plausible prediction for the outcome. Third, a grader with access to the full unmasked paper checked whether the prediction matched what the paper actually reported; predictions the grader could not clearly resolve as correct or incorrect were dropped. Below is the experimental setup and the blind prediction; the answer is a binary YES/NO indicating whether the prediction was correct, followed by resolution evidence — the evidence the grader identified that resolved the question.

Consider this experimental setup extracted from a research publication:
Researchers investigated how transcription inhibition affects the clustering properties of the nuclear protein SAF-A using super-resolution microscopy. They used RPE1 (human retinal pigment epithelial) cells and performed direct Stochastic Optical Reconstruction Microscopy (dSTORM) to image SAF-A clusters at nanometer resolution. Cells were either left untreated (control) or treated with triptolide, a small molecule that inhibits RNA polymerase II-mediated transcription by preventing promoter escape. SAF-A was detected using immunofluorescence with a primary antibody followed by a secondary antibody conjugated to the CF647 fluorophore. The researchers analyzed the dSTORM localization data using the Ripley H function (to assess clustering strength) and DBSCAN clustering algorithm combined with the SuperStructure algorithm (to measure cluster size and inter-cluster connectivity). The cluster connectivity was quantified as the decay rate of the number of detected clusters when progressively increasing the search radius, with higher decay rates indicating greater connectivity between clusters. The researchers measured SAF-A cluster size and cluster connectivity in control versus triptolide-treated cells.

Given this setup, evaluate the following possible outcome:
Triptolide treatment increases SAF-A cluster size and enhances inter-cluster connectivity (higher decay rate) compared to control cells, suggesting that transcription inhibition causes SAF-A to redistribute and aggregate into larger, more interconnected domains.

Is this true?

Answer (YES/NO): NO